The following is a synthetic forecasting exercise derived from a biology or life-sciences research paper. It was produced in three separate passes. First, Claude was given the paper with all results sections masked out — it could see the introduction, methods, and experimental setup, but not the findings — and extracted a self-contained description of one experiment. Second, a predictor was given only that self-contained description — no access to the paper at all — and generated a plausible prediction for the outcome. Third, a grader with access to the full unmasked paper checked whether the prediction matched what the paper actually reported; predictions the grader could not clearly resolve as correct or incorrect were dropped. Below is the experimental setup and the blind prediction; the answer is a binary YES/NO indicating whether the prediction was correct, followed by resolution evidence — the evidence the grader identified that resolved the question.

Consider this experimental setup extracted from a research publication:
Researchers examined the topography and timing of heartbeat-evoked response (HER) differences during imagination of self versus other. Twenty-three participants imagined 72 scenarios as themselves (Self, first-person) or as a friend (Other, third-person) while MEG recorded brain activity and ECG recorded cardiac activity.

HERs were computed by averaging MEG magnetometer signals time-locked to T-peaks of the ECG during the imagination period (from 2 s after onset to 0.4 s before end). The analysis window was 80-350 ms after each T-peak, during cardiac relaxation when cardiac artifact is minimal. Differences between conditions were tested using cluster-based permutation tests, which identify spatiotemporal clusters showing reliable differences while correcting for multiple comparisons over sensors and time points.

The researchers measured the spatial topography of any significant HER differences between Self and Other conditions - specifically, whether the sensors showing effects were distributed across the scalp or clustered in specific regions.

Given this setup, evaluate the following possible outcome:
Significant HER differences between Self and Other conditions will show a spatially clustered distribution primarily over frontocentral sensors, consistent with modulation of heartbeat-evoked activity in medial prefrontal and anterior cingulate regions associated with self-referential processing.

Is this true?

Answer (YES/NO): NO